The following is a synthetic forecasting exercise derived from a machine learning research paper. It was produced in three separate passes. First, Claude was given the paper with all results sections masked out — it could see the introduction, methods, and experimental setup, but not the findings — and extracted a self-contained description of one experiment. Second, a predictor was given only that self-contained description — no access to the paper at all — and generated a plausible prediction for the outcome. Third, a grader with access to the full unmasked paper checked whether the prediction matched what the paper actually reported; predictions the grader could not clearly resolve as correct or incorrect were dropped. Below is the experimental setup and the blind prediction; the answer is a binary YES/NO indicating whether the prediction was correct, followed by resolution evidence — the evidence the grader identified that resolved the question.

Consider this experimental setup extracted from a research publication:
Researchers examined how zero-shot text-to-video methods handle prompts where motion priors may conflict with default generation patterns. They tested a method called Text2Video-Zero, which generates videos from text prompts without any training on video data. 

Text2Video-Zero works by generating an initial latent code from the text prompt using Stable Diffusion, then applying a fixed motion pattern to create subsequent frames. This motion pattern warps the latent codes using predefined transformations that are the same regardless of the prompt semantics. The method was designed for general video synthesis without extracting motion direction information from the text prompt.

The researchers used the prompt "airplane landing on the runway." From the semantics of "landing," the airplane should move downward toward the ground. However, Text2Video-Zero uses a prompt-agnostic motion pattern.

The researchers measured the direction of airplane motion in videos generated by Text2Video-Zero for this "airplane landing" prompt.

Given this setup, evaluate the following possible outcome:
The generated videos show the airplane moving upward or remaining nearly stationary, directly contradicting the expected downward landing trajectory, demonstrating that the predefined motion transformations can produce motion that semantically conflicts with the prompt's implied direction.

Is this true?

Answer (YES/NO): YES